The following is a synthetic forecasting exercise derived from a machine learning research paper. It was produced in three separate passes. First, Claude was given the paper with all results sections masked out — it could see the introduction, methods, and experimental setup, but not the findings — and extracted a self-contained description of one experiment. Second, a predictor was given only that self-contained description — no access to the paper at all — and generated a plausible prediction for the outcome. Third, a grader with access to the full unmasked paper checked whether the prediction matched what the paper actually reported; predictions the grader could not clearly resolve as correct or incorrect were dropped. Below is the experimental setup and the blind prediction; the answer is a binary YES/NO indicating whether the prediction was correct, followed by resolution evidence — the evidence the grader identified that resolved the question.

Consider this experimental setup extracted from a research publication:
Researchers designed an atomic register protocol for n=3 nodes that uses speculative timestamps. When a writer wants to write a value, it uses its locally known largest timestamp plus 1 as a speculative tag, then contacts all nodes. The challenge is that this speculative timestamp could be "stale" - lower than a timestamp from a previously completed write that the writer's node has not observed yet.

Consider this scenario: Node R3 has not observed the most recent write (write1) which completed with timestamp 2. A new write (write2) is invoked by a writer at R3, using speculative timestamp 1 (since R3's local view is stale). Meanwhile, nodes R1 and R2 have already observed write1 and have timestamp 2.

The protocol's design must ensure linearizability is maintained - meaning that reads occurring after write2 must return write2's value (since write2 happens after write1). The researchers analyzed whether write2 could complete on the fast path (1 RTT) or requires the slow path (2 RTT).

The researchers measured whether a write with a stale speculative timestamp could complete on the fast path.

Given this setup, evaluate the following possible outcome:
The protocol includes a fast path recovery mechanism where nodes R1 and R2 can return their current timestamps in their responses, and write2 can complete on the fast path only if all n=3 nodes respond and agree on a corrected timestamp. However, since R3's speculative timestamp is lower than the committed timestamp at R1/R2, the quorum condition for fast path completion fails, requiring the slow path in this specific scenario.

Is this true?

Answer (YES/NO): NO